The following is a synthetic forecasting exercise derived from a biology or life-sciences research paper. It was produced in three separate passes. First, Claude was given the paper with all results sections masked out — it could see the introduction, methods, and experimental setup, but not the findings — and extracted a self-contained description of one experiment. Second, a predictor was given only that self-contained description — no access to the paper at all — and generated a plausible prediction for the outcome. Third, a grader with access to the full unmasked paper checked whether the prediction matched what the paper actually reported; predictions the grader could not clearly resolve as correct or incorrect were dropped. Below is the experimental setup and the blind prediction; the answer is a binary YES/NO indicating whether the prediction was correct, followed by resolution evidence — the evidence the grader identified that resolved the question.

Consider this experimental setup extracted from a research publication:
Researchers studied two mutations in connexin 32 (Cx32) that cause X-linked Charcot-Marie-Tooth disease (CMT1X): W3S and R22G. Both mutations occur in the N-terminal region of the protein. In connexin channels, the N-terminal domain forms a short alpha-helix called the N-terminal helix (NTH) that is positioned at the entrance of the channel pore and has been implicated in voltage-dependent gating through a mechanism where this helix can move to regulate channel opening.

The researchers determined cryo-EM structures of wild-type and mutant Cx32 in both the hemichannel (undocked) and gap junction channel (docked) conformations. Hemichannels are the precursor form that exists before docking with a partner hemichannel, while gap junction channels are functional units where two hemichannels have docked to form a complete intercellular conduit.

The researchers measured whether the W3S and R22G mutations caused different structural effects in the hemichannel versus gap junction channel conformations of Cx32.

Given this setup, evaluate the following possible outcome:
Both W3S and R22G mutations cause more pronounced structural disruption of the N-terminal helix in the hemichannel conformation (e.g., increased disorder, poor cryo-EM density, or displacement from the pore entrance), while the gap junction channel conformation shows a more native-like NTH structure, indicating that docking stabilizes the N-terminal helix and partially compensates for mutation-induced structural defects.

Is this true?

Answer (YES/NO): NO